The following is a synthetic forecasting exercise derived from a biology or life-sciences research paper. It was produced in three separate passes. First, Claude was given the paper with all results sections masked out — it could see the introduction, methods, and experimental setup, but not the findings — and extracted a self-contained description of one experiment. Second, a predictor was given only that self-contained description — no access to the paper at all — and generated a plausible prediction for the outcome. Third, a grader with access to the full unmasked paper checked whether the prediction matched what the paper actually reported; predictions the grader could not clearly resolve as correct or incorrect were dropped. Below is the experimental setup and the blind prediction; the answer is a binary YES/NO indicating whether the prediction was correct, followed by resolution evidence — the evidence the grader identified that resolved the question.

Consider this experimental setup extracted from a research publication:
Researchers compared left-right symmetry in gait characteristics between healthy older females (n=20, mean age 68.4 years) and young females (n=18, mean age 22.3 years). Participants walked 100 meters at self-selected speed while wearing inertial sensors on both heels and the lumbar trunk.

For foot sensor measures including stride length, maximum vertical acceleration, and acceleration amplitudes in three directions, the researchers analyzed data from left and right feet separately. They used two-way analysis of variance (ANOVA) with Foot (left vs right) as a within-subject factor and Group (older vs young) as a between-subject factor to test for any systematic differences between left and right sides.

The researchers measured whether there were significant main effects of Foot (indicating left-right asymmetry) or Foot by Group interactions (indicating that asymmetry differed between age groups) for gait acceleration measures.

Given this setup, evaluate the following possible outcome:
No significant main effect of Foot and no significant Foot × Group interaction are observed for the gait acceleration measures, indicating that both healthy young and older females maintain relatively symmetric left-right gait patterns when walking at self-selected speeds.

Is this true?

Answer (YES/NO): YES